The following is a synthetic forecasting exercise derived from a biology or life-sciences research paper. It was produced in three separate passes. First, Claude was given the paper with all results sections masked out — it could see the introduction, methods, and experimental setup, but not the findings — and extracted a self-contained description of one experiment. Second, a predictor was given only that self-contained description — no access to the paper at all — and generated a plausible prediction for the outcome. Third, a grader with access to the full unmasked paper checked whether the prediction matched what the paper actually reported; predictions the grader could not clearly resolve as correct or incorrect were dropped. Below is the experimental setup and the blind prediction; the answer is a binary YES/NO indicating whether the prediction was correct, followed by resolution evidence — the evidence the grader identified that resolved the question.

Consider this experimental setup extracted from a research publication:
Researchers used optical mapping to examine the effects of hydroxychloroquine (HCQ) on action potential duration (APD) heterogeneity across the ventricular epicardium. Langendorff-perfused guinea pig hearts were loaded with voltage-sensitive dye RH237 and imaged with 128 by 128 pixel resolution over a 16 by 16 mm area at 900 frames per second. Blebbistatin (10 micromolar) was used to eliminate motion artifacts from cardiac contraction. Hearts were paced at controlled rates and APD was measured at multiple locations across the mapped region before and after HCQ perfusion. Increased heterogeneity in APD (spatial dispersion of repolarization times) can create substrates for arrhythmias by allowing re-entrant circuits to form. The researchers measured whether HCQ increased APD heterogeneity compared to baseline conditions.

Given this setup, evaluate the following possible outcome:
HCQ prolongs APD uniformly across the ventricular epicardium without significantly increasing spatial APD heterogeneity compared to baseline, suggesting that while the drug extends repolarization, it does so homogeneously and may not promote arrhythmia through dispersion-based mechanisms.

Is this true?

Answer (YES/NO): NO